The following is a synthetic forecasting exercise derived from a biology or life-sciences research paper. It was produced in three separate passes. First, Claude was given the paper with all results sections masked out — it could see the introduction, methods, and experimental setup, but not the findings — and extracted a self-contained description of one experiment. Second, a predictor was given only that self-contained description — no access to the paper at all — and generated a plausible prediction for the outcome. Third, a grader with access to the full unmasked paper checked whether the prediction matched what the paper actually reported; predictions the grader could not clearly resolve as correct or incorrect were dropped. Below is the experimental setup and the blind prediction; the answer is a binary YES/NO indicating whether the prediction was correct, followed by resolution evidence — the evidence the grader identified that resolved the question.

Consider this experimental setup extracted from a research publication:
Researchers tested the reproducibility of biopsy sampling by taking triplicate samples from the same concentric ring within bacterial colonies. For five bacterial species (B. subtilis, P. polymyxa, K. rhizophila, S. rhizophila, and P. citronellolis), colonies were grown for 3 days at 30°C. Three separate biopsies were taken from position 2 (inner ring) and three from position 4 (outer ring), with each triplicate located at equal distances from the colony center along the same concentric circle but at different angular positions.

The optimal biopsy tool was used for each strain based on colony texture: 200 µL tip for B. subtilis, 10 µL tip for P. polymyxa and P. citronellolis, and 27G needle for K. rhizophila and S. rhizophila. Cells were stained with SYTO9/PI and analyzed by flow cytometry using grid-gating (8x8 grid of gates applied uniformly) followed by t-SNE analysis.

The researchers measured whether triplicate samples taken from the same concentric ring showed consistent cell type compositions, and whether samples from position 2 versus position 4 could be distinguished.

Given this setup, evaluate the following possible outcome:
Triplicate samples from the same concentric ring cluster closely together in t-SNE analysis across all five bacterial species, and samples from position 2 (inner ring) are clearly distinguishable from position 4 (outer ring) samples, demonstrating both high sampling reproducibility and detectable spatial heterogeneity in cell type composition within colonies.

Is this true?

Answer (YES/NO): NO